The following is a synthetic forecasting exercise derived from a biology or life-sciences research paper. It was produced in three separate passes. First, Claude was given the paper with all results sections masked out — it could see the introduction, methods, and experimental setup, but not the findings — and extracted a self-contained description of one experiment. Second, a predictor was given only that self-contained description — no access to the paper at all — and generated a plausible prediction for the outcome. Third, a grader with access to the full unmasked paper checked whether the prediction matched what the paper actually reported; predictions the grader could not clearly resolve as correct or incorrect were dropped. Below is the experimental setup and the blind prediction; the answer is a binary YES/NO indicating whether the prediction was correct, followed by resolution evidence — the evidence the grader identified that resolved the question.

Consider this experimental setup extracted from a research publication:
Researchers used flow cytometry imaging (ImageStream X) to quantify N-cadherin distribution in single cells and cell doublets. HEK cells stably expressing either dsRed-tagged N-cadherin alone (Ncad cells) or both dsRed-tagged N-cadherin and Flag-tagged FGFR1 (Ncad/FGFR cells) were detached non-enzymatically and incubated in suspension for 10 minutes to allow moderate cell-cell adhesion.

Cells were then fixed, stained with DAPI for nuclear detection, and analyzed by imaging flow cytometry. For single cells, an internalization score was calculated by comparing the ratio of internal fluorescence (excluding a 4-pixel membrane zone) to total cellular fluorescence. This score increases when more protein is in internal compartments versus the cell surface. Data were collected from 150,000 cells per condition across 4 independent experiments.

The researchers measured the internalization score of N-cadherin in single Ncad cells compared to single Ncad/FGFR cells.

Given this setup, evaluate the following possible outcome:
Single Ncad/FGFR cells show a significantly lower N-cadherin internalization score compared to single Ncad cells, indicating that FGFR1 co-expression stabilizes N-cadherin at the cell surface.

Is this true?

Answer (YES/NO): YES